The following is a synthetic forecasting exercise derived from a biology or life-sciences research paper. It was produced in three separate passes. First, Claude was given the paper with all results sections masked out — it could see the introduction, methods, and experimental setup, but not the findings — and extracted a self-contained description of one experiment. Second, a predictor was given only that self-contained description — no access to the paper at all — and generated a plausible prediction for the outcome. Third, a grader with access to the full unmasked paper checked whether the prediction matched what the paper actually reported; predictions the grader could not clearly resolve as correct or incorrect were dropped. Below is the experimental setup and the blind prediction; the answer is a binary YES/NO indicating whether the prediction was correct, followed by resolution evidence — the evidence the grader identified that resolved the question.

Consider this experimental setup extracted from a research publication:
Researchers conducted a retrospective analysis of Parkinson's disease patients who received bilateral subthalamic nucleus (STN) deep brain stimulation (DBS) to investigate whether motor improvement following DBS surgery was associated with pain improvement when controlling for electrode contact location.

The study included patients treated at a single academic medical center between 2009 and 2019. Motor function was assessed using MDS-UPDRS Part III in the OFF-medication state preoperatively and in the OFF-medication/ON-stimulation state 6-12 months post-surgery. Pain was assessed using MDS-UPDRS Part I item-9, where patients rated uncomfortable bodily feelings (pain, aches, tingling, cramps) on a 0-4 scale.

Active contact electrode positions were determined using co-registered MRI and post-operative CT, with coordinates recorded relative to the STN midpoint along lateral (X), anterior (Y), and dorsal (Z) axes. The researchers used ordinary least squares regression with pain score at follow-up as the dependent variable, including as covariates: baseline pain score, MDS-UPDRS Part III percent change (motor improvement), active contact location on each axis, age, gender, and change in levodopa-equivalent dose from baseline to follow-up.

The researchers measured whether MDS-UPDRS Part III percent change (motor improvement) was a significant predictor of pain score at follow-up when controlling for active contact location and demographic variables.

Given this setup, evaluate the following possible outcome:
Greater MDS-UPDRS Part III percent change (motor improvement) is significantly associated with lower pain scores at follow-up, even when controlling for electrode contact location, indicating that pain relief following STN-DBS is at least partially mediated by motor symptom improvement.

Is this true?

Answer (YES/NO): NO